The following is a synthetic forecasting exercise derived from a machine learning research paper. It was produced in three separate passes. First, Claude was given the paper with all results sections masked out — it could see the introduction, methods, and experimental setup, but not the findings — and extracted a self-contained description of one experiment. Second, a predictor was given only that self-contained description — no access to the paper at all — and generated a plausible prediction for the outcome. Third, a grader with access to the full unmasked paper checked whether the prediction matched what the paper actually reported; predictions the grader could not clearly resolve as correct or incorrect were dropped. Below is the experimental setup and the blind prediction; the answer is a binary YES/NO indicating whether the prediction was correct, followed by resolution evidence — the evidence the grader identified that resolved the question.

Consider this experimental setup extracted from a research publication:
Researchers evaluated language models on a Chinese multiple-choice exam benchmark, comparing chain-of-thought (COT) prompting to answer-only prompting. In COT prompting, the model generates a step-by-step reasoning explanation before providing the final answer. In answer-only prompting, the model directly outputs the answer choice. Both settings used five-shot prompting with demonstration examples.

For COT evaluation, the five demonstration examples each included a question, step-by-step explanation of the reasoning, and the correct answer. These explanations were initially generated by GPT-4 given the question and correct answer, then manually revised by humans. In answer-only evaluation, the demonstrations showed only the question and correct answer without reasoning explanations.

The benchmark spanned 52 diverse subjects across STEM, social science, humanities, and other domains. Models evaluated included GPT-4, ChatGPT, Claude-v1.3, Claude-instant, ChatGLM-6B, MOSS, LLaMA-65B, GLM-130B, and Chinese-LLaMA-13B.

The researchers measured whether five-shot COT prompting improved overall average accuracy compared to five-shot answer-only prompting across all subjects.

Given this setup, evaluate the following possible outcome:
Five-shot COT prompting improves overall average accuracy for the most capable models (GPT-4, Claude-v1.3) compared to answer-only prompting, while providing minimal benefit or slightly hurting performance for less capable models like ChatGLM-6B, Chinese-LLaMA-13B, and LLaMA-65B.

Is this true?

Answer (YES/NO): NO